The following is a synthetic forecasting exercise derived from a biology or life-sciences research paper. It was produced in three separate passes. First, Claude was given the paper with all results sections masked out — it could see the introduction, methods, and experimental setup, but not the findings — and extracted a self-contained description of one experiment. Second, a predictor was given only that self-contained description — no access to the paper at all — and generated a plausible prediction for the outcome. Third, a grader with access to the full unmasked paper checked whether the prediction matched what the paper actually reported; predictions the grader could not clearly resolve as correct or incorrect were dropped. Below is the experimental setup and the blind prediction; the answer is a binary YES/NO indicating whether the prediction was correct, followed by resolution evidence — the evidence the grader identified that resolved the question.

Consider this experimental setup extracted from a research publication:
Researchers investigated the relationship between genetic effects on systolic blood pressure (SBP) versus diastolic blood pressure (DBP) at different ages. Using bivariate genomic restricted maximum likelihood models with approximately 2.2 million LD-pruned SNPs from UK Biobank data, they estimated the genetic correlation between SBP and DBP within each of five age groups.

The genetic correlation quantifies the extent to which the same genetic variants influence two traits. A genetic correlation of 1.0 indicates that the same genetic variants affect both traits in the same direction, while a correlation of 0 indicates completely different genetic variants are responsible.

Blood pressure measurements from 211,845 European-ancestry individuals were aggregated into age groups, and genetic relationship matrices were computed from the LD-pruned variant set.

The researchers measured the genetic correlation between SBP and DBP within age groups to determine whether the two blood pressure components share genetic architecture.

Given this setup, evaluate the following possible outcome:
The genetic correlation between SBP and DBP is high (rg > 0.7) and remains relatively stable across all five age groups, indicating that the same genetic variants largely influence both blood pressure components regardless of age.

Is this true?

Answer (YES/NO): NO